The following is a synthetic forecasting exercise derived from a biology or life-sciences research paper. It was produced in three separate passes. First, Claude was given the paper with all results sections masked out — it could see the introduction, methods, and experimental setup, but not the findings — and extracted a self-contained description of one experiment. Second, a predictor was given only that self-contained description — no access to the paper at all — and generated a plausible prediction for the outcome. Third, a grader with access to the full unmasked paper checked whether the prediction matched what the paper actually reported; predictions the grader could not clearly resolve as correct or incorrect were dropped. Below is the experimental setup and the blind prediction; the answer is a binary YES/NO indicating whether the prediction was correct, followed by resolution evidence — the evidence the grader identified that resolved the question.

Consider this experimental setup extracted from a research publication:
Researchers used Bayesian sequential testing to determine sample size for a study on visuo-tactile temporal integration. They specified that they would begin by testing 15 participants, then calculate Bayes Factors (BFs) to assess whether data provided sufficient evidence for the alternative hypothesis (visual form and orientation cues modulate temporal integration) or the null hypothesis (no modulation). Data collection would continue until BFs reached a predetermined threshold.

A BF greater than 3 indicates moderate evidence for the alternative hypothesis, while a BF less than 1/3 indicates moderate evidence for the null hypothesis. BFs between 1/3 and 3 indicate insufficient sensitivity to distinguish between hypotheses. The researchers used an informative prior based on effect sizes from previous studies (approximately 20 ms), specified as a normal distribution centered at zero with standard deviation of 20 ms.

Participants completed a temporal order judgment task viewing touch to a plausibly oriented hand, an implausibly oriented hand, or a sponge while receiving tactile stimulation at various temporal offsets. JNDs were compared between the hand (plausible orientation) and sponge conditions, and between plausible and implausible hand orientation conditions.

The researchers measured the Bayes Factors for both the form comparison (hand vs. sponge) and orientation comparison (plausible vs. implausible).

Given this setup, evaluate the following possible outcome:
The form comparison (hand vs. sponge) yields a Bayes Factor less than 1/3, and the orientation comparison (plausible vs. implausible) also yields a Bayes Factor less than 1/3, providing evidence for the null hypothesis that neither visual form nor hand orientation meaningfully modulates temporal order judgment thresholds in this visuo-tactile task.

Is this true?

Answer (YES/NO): YES